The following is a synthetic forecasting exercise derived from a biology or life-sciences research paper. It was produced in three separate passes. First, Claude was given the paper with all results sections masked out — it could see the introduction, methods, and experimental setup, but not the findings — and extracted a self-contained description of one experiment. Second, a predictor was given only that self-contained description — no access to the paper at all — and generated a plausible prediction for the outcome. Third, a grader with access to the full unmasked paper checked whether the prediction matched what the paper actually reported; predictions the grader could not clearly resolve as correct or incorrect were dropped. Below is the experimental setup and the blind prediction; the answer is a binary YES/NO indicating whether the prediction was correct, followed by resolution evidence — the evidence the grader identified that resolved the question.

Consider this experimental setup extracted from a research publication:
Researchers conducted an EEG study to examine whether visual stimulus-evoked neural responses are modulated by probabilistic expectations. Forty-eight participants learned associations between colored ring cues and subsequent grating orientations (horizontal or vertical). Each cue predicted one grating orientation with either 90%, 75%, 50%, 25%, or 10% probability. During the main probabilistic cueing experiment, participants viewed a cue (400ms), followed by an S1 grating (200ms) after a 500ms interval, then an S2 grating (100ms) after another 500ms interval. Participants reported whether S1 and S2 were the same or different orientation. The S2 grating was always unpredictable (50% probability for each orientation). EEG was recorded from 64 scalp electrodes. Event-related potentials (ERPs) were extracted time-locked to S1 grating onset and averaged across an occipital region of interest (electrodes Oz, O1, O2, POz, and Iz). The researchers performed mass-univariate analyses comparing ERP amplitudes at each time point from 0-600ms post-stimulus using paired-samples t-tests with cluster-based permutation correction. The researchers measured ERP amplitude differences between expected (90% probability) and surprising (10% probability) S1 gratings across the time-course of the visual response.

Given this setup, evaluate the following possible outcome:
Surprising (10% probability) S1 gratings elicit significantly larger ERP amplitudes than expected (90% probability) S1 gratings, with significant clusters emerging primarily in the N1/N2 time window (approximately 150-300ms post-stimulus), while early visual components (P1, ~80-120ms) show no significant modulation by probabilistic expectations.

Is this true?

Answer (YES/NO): NO